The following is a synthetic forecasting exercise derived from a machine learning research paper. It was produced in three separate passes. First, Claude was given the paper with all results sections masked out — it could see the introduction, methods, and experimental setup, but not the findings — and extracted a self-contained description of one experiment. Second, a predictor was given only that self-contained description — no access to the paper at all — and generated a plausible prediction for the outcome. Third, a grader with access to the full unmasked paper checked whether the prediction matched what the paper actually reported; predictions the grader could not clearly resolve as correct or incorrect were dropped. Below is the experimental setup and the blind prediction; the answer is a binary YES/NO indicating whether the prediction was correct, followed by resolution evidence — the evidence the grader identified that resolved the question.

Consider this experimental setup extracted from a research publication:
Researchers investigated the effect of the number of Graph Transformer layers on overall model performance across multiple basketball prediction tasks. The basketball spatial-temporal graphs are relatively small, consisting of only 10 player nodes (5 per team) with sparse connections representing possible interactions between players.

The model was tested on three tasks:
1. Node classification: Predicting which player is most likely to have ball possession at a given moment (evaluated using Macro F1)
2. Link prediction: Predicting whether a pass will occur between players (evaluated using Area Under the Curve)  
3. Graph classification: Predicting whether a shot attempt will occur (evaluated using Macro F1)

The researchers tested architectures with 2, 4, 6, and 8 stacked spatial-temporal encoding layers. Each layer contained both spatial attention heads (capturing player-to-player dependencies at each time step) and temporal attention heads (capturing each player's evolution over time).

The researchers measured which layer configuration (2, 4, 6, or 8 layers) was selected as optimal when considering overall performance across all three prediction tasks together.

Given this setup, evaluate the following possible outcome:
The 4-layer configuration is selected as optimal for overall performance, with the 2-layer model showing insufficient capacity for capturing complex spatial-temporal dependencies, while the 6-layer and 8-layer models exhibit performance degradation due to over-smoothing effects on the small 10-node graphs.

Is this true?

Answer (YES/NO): NO